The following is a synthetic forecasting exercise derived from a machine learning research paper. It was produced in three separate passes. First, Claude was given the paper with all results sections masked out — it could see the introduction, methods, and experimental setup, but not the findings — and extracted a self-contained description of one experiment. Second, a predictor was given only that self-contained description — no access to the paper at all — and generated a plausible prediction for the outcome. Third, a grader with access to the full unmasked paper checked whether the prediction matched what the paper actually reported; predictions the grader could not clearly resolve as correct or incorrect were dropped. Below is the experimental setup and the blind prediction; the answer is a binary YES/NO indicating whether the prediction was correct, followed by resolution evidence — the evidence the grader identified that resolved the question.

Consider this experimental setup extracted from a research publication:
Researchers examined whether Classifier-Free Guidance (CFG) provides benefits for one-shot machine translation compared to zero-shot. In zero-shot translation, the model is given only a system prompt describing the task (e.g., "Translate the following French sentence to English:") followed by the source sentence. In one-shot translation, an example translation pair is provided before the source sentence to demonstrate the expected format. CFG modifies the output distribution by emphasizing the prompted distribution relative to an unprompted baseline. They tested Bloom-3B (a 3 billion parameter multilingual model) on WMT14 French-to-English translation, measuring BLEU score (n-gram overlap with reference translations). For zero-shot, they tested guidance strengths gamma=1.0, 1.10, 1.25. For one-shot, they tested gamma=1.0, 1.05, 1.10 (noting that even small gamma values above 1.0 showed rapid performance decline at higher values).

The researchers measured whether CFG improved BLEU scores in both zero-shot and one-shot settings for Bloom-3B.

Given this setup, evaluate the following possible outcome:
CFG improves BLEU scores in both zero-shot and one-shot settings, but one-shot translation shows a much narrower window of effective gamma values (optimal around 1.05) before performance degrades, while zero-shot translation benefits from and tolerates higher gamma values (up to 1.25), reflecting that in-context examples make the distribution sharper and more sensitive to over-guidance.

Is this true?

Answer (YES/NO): NO